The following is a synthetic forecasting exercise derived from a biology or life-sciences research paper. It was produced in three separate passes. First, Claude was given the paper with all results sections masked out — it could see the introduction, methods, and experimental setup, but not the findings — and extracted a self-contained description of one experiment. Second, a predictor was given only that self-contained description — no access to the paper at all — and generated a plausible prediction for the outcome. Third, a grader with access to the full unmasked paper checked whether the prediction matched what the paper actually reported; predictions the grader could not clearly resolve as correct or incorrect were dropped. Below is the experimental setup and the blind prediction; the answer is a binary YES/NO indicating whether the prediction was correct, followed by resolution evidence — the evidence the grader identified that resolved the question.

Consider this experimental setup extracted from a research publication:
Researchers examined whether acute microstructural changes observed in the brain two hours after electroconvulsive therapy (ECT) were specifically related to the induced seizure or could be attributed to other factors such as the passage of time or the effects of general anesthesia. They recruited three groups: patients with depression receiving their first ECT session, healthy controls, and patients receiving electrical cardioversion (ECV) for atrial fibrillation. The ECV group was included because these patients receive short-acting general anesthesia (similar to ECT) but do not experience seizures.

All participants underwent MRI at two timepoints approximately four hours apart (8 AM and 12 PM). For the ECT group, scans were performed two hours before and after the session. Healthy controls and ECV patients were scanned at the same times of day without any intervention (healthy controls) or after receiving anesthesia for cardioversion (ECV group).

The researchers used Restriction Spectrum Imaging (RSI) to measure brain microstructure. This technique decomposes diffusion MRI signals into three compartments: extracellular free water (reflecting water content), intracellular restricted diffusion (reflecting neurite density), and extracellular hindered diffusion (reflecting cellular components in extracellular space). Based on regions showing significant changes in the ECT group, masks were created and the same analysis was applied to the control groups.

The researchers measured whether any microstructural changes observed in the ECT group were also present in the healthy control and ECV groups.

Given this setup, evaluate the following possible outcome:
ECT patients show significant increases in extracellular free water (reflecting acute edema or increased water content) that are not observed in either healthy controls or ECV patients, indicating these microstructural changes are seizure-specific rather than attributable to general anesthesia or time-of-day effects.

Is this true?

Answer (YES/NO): YES